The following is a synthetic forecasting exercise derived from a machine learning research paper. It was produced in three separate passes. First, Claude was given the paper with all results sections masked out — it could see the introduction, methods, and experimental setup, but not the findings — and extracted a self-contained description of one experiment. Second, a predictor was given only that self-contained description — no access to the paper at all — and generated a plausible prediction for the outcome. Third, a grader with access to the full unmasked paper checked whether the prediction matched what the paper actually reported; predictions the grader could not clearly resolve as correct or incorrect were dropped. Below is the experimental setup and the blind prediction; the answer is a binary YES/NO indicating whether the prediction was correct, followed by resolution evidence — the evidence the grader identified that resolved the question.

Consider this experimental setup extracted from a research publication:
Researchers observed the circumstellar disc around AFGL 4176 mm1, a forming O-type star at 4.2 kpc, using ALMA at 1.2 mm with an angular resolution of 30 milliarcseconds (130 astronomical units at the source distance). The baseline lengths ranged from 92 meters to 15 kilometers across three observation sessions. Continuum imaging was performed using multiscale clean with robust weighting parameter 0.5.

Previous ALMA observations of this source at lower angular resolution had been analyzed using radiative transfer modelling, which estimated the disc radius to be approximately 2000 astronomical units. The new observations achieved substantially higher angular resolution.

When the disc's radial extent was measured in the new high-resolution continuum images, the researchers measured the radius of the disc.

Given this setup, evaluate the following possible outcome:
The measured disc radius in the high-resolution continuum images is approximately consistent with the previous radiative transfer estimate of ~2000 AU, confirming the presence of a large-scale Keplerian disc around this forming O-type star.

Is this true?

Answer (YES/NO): NO